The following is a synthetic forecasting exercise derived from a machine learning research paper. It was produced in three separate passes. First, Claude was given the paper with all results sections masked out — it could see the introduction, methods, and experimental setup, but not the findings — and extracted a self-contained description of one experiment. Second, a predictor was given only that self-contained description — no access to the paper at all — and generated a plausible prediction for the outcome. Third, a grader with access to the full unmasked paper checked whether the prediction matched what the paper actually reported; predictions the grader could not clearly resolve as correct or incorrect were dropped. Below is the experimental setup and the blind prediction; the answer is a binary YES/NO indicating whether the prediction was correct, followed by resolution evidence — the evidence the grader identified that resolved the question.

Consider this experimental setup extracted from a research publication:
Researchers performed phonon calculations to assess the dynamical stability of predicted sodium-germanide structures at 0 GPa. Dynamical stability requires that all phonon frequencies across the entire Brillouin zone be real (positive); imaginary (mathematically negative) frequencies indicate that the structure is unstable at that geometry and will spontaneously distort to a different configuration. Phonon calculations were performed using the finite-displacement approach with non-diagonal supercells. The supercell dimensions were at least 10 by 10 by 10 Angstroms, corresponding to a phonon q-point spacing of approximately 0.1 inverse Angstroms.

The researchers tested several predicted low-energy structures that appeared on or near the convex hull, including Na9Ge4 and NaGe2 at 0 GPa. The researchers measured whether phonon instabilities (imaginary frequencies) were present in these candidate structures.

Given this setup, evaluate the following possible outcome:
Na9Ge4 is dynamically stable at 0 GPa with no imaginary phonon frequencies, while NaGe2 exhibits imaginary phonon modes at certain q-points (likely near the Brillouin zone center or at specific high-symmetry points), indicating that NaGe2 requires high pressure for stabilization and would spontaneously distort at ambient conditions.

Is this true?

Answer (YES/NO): NO